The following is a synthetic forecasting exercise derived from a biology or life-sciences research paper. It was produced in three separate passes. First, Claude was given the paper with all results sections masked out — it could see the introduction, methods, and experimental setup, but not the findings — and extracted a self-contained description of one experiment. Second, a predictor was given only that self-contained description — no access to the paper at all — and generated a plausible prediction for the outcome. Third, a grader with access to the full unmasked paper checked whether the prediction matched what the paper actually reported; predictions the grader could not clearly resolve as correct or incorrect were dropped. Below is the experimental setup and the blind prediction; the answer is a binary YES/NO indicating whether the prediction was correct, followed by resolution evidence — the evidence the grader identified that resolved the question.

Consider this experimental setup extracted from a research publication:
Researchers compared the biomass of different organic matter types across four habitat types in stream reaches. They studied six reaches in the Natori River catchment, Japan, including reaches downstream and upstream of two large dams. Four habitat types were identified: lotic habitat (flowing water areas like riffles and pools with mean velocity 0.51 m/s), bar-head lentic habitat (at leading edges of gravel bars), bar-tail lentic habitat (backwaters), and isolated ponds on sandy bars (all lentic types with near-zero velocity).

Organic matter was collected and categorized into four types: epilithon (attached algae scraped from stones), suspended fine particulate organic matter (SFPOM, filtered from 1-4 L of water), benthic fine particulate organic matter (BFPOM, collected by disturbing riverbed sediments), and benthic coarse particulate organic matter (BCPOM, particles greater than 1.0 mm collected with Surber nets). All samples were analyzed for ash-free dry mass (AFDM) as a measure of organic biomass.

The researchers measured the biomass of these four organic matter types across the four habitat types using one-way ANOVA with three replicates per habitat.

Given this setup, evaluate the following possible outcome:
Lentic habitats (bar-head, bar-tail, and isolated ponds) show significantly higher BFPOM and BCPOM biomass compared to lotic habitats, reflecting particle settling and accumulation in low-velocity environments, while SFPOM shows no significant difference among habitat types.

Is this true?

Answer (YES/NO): NO